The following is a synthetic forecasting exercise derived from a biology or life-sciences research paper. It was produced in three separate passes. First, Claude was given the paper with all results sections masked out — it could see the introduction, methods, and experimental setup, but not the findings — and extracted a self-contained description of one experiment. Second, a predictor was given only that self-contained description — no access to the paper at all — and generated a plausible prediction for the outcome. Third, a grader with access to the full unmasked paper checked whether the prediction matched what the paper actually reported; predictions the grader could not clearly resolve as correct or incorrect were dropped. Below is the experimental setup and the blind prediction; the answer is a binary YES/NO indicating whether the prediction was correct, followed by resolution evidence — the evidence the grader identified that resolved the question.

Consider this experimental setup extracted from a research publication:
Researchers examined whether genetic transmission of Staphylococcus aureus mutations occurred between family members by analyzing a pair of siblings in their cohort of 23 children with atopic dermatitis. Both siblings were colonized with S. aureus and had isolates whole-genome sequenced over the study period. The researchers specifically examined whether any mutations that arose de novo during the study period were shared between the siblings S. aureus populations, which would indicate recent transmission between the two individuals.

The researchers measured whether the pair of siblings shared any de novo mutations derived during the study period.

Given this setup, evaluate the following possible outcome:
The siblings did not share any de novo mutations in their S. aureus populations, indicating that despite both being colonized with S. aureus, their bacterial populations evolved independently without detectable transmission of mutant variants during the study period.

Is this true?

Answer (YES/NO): YES